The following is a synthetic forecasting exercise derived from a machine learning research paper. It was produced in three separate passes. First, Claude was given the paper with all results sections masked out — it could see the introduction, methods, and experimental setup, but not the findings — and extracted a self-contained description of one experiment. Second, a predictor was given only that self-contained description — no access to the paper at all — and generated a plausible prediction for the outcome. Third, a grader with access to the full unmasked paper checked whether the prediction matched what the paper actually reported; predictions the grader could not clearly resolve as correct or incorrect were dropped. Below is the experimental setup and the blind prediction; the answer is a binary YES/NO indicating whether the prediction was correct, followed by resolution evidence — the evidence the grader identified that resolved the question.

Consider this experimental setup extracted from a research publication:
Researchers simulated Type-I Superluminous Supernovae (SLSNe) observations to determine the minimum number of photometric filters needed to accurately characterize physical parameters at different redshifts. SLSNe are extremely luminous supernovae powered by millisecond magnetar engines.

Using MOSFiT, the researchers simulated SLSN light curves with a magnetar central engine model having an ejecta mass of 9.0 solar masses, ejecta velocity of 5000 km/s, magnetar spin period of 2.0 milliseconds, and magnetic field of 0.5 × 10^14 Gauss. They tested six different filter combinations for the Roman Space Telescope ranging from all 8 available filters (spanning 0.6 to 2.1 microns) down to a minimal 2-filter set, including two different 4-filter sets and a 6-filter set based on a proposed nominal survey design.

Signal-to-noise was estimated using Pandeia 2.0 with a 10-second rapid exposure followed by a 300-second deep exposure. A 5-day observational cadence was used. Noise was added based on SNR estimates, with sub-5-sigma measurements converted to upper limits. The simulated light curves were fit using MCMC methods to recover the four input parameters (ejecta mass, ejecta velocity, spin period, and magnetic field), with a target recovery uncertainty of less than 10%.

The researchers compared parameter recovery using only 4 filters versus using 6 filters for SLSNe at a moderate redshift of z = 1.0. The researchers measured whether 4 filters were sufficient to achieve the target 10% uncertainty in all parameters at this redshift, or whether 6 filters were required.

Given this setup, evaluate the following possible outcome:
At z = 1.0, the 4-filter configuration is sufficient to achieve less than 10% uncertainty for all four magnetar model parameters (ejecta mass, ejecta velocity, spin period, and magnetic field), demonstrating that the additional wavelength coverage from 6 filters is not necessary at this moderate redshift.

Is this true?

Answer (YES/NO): NO